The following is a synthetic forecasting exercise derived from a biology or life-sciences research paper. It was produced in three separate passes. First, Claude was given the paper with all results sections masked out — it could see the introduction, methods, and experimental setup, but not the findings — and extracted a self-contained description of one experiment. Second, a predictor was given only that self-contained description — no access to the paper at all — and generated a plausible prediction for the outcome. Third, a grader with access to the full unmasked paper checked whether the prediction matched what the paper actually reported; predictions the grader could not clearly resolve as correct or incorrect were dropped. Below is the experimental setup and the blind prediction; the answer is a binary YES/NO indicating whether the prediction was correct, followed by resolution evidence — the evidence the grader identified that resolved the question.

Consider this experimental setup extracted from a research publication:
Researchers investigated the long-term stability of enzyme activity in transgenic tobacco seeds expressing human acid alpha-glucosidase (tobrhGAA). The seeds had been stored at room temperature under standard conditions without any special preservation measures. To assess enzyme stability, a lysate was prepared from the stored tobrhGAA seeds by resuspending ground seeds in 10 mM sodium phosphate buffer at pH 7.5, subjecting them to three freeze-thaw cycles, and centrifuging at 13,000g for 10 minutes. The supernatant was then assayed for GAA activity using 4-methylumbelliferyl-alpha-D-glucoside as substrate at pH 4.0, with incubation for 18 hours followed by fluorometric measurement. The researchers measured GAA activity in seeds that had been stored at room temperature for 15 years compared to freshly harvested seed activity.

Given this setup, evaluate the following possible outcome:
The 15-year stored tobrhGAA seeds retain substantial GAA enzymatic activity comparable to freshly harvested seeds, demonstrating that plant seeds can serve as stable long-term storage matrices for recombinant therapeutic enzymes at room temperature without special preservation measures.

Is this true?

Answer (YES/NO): YES